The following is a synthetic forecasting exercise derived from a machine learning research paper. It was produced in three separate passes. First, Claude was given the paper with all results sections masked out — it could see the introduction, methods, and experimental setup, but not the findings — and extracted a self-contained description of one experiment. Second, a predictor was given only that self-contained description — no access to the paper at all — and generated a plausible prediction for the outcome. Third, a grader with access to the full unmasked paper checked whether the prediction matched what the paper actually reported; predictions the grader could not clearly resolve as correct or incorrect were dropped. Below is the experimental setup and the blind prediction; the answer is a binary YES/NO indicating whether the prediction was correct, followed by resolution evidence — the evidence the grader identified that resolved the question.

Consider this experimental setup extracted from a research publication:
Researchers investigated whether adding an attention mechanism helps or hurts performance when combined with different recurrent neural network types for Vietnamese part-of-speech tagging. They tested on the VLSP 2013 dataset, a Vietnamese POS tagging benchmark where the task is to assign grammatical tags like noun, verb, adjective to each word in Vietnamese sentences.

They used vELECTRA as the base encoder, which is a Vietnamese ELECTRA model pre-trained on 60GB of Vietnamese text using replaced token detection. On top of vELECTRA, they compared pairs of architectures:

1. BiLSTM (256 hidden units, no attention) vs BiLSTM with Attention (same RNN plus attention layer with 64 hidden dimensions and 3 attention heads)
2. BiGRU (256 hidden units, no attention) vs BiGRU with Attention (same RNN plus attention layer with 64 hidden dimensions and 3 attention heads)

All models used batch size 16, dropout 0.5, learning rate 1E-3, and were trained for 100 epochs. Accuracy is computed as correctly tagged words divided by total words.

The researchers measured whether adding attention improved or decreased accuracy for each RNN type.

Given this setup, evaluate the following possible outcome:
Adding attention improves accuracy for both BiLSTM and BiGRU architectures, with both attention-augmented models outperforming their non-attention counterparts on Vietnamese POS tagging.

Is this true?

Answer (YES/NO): NO